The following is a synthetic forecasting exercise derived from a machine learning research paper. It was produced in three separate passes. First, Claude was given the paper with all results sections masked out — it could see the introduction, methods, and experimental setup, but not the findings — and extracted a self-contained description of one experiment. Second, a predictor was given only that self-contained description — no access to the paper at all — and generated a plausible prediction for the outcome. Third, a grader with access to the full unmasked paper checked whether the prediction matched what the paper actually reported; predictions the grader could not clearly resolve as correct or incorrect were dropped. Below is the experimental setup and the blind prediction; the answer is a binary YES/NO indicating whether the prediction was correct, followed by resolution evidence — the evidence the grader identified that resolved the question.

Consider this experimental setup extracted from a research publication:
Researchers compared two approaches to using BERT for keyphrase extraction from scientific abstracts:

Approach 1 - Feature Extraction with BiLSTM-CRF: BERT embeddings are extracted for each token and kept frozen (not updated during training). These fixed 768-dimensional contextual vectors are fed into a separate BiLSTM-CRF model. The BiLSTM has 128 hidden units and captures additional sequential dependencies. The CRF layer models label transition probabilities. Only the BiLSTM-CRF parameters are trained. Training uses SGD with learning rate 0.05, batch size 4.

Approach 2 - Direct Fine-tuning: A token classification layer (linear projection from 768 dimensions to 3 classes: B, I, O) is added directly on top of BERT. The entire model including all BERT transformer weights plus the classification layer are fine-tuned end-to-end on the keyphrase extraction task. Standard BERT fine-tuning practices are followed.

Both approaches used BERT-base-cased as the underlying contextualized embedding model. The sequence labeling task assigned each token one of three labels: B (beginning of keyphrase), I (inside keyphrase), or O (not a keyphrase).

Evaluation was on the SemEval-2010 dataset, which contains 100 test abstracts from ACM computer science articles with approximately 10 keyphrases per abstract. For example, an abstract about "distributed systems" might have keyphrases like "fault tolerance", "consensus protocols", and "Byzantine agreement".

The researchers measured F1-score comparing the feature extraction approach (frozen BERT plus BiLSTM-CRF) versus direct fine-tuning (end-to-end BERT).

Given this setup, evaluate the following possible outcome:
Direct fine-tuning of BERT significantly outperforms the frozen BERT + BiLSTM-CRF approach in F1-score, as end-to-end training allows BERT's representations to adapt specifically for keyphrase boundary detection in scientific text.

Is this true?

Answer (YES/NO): NO